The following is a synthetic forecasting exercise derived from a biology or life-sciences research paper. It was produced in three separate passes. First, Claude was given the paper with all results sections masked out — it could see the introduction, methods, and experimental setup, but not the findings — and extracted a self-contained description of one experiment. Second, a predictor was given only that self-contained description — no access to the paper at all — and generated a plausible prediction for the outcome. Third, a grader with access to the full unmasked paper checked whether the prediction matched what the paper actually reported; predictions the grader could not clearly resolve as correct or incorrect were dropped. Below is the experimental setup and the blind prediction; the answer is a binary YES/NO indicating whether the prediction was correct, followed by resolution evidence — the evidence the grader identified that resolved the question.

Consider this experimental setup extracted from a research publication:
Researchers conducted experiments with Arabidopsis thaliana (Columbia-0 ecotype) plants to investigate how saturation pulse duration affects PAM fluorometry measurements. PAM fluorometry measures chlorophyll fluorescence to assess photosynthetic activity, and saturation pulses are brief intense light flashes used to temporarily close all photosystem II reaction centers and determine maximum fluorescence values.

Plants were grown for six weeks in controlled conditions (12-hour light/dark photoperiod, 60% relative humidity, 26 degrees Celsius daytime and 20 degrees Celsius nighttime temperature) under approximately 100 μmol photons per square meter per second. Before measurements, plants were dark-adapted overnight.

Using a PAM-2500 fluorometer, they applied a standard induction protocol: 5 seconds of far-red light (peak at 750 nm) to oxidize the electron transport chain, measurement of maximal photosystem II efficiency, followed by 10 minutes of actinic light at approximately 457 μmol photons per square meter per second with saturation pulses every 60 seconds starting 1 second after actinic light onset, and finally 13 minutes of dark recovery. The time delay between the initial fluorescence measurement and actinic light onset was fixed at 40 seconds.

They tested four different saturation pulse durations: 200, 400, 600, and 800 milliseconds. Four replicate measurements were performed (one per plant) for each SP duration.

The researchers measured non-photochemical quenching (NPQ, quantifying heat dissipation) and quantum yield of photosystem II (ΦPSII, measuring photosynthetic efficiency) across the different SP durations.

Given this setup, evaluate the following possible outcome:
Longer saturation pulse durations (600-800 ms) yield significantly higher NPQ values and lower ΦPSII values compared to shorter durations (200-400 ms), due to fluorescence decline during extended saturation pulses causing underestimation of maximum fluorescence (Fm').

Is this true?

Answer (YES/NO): NO